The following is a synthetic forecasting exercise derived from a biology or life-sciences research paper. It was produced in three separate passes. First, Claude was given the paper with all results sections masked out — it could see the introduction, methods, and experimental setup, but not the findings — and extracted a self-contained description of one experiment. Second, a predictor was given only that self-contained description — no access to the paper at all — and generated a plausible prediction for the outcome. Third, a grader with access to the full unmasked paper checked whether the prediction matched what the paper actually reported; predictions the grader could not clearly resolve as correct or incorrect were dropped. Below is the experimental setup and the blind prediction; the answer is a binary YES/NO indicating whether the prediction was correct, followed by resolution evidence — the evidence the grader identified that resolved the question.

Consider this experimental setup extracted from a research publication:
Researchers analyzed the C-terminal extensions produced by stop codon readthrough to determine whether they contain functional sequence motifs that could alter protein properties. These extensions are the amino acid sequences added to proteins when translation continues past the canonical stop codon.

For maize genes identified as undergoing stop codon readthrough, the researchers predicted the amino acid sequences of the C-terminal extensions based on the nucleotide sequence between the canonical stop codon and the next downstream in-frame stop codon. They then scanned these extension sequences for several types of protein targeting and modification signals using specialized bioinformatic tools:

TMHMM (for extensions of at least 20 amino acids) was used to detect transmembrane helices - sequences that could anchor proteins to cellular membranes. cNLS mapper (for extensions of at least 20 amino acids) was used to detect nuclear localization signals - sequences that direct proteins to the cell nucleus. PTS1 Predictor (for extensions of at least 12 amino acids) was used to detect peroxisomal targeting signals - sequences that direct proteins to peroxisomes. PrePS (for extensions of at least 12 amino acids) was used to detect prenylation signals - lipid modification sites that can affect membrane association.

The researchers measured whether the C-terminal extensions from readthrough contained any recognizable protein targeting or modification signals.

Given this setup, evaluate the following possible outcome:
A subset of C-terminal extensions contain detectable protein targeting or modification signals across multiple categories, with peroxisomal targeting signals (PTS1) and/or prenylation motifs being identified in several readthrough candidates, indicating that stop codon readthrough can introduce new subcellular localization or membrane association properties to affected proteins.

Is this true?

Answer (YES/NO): YES